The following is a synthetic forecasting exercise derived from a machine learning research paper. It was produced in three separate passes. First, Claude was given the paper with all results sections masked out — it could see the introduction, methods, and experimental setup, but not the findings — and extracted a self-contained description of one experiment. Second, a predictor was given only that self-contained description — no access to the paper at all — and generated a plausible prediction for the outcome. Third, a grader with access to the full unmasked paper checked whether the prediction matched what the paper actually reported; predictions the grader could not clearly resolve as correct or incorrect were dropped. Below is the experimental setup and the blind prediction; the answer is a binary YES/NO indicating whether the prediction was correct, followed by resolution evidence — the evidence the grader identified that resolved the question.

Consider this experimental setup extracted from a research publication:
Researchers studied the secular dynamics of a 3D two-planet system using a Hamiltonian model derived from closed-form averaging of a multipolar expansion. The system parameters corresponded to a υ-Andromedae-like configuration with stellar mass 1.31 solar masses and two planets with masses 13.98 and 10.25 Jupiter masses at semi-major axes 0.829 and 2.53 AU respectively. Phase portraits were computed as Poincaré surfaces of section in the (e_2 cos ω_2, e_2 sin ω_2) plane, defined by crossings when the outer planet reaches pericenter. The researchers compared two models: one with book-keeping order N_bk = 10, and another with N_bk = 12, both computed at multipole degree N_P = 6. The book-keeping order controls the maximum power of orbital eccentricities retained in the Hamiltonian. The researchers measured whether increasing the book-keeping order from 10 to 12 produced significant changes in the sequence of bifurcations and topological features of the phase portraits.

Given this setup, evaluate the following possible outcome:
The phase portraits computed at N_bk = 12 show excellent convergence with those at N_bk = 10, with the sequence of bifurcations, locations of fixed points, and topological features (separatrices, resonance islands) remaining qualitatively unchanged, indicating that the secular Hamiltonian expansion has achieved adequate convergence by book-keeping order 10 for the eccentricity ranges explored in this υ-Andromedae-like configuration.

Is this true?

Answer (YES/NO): YES